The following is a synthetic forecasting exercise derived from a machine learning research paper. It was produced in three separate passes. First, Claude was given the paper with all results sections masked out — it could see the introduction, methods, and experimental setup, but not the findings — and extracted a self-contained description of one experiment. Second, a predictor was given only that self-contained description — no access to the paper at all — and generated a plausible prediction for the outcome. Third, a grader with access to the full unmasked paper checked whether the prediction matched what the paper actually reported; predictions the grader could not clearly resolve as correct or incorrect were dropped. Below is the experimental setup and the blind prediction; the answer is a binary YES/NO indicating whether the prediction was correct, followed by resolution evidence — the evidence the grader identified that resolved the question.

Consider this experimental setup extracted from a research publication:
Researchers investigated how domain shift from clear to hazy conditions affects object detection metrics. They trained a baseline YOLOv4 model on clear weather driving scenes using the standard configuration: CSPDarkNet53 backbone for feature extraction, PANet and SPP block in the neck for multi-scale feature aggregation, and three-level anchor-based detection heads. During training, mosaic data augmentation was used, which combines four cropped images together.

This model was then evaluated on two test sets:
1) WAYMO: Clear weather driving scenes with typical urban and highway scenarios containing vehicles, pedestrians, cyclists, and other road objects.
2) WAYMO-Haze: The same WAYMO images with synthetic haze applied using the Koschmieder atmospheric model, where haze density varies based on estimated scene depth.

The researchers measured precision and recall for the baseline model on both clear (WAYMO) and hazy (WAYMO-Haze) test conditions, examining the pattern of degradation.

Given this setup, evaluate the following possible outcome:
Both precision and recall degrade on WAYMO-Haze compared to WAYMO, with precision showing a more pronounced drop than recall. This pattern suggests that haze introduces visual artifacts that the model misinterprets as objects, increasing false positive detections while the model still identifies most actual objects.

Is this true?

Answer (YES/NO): NO